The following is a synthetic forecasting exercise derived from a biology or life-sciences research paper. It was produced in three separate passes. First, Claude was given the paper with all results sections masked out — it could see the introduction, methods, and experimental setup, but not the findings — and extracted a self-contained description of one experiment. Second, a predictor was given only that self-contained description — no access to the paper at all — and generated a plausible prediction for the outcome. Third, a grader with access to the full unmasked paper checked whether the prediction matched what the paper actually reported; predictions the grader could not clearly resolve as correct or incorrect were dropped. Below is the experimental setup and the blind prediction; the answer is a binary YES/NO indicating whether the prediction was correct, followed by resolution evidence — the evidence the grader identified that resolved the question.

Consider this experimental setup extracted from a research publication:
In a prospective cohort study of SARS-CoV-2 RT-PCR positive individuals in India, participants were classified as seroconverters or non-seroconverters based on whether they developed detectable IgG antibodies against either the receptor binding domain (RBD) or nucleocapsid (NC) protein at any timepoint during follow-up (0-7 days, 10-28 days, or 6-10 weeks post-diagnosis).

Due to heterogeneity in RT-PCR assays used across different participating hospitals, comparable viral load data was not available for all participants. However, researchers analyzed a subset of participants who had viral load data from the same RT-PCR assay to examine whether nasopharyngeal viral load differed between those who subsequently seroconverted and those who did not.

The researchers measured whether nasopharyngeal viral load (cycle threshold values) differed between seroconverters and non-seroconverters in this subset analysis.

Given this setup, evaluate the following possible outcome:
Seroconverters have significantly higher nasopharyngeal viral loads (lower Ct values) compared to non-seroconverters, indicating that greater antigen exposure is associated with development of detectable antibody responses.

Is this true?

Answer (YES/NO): NO